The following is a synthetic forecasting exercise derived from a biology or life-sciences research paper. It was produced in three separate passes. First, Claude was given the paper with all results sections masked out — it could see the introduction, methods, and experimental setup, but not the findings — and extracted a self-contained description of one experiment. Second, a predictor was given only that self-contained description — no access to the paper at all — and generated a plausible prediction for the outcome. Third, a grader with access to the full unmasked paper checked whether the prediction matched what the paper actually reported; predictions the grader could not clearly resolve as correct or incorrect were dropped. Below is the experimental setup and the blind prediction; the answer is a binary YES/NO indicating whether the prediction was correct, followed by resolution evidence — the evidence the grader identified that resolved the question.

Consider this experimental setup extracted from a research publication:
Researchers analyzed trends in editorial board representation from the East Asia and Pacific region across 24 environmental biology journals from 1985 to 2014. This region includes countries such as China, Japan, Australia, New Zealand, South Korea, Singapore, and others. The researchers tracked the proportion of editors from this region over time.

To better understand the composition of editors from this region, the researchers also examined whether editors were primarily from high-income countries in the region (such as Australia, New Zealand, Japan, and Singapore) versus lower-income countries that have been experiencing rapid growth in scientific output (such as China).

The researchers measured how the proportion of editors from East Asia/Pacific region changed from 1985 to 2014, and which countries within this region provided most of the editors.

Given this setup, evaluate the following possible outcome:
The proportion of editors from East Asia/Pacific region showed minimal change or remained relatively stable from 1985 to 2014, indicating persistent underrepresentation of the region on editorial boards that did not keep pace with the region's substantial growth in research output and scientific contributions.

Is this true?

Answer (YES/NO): NO